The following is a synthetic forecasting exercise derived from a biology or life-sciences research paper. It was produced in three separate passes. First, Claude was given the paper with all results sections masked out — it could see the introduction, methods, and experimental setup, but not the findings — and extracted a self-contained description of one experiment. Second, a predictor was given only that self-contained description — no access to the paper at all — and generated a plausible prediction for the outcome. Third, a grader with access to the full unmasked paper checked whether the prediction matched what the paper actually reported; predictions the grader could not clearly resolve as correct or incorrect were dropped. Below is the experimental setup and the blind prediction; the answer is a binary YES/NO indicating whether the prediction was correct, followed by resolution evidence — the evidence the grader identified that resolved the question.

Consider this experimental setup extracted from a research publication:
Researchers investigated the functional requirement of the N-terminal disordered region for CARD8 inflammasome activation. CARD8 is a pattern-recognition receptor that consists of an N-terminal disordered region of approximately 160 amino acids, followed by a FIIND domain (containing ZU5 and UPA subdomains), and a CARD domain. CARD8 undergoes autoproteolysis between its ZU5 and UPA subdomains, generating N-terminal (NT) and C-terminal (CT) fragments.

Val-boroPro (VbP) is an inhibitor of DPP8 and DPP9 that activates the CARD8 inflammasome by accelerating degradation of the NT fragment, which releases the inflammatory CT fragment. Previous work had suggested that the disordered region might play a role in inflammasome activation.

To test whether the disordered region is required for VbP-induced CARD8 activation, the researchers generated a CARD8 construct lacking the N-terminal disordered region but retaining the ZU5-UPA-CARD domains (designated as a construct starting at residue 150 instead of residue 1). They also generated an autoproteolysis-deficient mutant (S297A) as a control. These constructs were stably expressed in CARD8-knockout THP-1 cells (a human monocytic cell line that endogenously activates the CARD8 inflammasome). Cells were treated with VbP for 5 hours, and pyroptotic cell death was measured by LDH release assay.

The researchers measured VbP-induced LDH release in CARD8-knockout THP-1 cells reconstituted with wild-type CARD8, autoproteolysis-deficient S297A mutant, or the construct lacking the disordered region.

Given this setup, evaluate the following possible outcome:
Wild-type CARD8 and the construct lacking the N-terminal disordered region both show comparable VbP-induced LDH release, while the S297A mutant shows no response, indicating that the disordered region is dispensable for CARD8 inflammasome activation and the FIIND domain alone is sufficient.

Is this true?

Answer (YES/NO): NO